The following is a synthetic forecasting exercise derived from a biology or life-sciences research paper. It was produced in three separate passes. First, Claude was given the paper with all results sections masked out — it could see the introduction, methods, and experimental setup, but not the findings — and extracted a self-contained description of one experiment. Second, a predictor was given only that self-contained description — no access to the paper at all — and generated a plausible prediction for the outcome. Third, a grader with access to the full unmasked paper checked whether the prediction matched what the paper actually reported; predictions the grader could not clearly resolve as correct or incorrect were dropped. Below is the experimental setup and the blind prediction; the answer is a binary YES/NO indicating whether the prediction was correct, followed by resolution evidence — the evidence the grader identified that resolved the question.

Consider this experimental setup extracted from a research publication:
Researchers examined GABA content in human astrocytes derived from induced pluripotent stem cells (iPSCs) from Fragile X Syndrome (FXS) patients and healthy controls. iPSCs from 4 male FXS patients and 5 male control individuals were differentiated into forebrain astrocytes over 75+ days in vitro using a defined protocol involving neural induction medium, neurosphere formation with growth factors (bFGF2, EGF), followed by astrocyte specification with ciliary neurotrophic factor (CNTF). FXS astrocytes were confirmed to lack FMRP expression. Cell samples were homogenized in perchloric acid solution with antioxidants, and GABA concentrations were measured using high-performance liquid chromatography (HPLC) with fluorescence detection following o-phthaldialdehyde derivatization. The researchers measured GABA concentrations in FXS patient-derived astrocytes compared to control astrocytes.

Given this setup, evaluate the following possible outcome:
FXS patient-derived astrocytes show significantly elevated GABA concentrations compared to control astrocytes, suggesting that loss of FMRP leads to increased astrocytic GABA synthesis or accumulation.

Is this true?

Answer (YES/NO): YES